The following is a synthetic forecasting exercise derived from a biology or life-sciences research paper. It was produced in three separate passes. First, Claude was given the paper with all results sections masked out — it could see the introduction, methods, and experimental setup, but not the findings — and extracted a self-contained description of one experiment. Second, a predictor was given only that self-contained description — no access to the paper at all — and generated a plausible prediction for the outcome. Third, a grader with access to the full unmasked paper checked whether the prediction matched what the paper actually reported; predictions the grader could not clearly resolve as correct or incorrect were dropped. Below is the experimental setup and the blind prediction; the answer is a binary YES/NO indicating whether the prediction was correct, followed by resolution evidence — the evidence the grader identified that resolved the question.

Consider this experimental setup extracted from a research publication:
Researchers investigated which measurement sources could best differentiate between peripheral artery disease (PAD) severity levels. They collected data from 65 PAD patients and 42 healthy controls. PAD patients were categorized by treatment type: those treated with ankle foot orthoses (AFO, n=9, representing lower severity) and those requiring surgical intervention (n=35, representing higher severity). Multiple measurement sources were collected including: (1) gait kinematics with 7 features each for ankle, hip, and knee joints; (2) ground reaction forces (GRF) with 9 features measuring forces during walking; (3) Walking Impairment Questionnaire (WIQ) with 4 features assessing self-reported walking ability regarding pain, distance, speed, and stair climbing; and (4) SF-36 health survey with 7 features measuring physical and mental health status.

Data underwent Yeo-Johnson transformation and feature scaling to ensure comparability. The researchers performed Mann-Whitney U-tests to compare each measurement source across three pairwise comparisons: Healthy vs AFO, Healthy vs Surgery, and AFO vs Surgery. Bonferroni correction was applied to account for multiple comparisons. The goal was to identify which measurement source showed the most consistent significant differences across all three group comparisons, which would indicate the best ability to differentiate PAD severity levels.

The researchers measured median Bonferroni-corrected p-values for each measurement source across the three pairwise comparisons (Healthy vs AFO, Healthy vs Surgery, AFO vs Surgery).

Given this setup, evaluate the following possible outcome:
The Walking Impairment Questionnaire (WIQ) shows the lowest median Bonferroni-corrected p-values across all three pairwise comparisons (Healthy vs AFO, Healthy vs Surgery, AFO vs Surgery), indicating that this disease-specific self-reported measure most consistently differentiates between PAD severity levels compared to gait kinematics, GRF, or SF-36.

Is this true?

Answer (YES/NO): NO